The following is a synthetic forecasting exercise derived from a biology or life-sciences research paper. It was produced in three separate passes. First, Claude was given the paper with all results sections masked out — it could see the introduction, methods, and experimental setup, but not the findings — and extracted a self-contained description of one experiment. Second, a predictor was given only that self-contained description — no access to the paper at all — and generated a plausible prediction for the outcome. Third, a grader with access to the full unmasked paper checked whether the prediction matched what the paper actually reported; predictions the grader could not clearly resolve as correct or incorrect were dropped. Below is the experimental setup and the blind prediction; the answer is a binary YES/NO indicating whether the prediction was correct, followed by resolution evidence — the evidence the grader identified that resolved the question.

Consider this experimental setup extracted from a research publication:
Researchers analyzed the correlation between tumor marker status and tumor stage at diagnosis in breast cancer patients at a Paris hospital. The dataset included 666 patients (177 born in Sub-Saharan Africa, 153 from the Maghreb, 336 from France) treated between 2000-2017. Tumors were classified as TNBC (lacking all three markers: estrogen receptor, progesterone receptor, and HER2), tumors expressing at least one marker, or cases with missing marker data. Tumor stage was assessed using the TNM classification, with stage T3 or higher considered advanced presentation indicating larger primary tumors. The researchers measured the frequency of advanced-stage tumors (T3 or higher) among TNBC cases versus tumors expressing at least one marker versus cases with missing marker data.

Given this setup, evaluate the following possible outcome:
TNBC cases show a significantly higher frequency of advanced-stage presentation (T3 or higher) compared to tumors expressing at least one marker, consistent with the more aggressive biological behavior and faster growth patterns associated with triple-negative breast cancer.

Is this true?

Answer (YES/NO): YES